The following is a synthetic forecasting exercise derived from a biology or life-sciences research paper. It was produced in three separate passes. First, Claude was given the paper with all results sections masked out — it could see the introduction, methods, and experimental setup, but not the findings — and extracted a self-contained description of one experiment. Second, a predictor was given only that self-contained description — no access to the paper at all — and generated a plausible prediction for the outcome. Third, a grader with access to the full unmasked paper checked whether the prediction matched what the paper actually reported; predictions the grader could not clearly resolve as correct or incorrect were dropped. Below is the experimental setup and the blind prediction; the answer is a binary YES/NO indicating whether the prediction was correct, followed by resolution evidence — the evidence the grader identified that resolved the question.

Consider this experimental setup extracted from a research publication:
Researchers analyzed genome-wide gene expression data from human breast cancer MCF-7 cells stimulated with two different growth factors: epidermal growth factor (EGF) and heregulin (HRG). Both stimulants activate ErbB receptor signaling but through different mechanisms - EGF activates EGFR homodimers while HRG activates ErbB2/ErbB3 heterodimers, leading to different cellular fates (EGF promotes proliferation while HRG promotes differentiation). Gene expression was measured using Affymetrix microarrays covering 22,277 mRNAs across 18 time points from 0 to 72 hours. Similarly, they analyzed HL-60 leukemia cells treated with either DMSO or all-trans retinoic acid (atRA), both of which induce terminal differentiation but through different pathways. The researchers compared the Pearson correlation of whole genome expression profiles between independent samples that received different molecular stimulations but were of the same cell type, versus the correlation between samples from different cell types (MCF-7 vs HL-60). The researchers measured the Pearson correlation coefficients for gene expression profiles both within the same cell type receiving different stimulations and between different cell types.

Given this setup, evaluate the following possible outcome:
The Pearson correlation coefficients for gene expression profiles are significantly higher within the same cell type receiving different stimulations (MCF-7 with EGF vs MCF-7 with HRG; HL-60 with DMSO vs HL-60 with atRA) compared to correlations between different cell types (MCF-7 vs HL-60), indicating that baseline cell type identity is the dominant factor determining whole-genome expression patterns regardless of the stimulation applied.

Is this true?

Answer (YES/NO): YES